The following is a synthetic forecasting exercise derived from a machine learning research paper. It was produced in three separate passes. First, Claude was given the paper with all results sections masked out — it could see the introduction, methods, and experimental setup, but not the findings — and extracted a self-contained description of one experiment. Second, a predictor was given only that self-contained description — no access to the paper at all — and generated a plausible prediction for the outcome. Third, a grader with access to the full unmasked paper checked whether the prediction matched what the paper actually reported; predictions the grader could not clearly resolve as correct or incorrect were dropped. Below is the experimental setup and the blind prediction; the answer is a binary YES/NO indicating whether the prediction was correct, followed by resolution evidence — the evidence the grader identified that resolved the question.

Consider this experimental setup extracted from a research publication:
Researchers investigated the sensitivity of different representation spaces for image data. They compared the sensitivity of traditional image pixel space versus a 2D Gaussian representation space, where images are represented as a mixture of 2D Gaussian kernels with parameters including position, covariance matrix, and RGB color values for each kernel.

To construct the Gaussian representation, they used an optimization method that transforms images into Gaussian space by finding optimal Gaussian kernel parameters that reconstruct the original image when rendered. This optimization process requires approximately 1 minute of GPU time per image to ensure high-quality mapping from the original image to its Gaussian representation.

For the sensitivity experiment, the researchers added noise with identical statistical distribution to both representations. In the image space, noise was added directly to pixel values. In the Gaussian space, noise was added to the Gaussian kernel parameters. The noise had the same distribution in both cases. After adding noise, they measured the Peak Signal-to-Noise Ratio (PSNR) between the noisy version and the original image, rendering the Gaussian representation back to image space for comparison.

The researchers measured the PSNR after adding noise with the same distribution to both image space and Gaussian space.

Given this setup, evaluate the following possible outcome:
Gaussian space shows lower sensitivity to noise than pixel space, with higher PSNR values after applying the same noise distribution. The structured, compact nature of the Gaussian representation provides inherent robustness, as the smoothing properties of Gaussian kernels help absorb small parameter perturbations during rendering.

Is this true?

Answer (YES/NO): NO